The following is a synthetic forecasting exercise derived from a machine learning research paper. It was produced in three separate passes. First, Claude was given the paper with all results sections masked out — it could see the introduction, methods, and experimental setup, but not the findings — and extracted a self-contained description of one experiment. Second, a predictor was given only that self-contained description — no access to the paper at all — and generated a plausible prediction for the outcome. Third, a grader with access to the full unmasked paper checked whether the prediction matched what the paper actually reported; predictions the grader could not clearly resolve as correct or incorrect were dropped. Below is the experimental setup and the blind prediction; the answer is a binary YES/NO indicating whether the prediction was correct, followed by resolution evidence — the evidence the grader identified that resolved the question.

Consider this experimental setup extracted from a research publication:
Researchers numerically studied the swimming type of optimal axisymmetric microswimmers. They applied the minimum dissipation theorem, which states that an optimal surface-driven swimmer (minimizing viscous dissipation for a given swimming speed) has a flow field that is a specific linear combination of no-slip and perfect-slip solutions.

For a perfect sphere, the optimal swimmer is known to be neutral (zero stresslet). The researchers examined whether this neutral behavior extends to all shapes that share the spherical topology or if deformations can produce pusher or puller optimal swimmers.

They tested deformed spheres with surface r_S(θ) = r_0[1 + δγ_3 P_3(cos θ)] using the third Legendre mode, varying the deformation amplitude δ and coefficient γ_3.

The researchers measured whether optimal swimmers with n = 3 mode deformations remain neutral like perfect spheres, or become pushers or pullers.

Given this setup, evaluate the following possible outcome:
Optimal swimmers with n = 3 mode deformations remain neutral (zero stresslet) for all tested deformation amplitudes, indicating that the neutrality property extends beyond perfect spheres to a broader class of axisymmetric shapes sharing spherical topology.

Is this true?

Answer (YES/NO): NO